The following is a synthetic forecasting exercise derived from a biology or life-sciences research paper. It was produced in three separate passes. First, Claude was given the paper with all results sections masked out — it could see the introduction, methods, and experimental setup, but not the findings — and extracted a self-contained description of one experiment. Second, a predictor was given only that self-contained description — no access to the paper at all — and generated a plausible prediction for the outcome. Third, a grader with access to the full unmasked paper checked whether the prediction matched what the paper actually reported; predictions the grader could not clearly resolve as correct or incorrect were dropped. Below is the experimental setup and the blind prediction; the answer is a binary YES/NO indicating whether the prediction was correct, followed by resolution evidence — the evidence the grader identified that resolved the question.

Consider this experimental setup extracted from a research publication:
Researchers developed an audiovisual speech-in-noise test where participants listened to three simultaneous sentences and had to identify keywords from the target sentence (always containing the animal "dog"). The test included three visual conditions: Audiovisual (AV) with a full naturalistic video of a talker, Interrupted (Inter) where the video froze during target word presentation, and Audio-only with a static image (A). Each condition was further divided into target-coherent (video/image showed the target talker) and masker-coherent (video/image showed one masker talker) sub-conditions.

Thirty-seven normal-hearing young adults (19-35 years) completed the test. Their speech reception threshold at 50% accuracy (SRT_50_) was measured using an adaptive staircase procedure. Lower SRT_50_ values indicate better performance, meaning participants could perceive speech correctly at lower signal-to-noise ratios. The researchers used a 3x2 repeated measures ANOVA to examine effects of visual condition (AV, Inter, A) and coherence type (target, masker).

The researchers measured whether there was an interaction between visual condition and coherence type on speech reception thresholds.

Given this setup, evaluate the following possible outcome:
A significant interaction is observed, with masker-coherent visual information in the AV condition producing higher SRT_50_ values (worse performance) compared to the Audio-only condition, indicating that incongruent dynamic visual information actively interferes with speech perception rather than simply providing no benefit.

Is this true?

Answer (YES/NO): YES